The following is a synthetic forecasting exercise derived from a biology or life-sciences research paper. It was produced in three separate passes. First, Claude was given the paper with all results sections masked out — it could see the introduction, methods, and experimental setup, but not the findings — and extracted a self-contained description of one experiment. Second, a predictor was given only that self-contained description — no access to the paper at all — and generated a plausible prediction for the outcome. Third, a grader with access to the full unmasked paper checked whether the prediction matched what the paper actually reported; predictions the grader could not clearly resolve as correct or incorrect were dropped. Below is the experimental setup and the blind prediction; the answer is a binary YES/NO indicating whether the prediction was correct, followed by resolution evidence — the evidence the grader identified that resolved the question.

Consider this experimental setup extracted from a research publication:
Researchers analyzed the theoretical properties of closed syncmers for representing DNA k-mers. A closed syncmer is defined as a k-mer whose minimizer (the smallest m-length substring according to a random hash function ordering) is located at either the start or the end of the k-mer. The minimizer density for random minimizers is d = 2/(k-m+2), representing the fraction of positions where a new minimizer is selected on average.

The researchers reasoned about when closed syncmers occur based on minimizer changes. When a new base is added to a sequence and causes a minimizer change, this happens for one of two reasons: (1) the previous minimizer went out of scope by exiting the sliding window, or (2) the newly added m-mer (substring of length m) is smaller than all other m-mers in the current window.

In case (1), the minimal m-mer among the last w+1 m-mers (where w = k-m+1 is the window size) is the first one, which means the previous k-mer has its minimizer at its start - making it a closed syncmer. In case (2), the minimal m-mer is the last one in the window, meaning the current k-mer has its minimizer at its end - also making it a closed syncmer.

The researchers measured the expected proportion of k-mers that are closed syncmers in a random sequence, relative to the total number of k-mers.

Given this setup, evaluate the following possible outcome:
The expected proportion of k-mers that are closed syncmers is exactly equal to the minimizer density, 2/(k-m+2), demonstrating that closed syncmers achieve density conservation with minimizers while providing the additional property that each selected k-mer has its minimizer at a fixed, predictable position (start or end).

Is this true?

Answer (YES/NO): YES